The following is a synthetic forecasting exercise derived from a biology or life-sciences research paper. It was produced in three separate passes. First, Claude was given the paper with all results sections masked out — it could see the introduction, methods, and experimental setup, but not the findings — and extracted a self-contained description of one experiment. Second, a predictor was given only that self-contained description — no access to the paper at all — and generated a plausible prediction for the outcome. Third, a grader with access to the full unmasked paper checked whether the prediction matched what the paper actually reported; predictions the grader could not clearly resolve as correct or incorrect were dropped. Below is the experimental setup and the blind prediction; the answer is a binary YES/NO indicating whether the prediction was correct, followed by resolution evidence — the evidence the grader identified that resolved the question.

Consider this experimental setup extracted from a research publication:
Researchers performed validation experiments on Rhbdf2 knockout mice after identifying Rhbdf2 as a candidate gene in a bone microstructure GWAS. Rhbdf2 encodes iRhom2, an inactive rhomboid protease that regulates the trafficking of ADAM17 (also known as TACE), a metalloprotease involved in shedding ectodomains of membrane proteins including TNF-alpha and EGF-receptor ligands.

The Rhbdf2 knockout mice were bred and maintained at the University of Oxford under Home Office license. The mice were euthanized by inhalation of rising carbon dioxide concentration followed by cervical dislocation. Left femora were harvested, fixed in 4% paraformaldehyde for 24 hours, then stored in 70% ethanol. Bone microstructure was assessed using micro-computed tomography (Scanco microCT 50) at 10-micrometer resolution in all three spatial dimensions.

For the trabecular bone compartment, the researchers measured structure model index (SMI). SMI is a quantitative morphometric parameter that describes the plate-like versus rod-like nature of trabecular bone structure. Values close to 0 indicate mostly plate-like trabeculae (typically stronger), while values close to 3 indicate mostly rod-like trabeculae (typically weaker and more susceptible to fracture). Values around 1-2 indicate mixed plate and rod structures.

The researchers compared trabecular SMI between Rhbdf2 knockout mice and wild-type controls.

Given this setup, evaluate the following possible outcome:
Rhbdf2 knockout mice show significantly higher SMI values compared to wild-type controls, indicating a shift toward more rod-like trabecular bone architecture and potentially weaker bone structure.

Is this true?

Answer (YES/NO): YES